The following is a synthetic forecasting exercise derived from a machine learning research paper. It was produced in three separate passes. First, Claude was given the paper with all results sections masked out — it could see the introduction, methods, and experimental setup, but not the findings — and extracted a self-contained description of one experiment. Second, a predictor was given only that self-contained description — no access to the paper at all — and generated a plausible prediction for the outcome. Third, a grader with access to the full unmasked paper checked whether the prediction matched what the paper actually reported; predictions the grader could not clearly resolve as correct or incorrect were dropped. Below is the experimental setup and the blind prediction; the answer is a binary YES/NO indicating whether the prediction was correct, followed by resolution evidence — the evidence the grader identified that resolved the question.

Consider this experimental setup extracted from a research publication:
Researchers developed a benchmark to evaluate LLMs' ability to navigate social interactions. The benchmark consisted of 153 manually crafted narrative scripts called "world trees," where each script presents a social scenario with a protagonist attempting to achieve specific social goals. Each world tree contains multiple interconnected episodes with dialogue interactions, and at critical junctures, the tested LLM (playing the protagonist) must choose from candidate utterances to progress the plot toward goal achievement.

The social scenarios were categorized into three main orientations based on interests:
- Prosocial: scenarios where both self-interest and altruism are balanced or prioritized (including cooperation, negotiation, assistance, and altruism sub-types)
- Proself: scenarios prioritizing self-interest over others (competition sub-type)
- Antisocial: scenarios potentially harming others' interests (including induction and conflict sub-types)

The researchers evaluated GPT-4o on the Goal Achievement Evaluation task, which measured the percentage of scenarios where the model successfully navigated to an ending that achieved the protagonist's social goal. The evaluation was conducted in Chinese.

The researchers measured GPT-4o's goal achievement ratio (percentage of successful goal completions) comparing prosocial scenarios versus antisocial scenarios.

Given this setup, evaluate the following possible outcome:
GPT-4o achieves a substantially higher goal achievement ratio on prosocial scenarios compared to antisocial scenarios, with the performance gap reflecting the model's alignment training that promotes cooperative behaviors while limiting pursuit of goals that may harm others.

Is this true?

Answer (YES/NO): YES